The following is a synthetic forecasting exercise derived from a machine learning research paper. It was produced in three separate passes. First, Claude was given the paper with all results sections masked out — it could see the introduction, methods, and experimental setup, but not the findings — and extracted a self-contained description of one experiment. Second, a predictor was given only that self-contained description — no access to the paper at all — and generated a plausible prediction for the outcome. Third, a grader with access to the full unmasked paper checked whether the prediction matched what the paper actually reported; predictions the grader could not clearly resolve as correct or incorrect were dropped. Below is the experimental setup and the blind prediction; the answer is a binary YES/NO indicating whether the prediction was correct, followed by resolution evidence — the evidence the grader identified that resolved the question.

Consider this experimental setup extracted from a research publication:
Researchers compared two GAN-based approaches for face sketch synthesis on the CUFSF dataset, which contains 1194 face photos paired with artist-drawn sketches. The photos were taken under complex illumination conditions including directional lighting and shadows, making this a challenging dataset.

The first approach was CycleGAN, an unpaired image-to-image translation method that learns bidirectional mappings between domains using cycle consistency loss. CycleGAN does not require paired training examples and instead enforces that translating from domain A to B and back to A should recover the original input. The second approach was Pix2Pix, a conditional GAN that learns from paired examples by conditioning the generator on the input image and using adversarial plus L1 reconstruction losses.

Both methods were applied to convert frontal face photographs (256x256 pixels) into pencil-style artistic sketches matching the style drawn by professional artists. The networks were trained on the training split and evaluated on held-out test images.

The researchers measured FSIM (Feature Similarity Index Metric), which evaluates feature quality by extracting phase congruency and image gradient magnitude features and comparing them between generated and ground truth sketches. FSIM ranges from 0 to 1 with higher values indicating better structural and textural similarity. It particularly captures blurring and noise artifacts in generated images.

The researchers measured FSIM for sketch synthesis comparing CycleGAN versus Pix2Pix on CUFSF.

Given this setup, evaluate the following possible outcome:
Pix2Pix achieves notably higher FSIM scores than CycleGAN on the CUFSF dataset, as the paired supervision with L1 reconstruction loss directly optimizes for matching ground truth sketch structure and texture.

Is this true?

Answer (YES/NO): YES